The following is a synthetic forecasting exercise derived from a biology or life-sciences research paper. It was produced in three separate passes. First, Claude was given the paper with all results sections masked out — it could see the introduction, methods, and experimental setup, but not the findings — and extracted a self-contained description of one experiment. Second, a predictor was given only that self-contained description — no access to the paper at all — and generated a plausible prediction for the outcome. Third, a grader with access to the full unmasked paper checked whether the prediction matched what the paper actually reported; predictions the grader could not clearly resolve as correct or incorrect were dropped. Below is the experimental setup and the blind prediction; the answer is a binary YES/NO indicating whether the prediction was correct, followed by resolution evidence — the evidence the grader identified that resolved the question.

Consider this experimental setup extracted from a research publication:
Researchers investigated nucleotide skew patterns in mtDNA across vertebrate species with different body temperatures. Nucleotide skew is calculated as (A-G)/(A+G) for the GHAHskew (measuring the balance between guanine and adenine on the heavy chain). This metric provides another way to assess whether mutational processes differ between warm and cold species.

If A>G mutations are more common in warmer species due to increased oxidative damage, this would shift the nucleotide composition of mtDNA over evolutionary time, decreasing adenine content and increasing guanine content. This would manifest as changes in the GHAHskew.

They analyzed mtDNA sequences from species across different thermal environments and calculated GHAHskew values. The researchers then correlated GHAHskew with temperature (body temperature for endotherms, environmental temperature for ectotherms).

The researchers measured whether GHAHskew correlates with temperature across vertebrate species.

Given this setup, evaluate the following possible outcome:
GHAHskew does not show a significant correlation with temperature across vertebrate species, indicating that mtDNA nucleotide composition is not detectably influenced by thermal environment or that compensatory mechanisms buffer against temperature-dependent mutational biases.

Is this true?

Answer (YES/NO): NO